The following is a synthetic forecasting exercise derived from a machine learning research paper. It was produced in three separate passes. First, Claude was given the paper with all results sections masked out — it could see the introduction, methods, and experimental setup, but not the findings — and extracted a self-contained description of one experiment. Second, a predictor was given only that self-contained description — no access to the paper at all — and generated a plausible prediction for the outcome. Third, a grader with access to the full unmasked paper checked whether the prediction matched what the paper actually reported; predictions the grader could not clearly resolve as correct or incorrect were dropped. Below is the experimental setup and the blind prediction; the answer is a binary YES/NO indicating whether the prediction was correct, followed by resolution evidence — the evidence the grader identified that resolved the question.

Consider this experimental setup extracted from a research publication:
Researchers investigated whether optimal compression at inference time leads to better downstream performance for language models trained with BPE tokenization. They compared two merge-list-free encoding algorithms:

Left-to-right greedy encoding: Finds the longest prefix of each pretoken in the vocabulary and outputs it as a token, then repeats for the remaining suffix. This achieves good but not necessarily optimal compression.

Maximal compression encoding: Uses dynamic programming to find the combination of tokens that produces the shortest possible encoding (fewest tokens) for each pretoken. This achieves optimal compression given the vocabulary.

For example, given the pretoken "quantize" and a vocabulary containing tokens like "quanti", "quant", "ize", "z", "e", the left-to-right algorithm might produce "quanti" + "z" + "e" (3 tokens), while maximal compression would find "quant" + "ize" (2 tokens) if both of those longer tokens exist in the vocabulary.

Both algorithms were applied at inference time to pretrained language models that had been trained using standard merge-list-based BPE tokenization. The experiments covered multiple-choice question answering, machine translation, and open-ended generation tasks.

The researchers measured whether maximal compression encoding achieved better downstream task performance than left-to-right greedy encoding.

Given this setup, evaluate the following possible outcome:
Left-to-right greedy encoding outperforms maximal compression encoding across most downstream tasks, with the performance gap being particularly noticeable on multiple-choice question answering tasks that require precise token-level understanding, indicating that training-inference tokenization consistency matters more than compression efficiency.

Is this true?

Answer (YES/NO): NO